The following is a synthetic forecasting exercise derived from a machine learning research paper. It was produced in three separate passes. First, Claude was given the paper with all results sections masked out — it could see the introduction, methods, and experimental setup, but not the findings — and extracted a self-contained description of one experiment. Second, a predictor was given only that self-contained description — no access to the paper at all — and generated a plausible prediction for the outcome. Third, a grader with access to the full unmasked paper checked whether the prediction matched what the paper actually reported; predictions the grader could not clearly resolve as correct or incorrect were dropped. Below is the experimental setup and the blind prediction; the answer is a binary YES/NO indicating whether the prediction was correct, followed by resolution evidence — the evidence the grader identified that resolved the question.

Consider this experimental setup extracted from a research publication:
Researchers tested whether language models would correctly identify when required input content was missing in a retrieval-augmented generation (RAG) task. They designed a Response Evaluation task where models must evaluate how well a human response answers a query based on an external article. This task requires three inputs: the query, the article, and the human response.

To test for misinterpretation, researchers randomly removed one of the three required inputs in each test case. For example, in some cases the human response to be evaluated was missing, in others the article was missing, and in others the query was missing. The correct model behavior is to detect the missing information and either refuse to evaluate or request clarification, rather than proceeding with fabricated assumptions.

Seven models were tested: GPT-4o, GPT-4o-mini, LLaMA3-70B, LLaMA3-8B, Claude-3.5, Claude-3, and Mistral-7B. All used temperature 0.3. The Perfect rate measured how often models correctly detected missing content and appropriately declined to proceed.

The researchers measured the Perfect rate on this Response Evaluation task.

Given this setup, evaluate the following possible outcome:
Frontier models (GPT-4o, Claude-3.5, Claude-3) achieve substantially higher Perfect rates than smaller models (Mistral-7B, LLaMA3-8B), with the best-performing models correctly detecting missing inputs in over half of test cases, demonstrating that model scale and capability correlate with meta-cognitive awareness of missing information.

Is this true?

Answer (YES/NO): NO